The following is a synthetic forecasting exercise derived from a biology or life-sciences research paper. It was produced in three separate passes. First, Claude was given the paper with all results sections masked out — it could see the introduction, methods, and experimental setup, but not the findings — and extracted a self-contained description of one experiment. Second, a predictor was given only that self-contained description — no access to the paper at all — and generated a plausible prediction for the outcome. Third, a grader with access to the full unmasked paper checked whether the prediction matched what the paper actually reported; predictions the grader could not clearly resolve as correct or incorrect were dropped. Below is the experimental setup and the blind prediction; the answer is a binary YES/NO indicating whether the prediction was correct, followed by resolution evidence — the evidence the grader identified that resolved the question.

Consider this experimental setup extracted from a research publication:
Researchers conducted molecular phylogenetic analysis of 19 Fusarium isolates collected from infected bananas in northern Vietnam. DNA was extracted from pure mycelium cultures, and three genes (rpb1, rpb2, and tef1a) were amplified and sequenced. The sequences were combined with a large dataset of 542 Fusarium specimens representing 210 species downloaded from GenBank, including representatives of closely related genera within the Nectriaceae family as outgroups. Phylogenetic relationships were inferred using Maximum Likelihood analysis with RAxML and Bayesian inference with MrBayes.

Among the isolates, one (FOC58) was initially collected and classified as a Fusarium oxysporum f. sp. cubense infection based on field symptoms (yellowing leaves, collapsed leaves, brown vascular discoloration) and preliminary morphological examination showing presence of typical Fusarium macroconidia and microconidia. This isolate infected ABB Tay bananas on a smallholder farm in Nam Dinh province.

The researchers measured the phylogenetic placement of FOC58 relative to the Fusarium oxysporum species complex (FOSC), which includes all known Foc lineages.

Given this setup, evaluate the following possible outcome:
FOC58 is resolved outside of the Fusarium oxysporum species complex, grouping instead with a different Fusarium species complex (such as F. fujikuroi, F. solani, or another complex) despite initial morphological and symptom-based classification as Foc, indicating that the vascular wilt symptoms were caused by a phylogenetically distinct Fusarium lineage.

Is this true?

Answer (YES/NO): YES